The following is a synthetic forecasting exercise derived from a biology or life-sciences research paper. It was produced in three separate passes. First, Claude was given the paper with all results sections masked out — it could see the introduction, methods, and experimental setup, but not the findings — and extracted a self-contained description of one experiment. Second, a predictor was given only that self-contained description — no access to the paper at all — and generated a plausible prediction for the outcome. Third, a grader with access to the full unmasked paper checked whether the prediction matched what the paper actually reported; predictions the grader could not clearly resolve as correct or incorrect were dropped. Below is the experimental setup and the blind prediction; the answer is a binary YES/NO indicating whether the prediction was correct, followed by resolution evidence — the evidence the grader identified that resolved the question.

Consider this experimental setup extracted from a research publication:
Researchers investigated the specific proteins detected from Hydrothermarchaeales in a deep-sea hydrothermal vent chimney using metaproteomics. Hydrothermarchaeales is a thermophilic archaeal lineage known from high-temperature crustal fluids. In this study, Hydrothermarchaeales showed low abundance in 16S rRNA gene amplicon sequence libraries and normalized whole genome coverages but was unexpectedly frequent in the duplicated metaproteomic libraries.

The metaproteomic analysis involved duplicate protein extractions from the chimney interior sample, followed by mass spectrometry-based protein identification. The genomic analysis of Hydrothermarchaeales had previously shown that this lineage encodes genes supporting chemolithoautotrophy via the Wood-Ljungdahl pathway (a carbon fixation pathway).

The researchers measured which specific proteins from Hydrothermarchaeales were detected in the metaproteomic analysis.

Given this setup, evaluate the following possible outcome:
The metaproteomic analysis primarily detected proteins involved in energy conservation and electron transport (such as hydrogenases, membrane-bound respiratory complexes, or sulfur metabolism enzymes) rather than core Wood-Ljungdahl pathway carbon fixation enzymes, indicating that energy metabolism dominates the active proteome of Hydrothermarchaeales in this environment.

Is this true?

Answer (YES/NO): NO